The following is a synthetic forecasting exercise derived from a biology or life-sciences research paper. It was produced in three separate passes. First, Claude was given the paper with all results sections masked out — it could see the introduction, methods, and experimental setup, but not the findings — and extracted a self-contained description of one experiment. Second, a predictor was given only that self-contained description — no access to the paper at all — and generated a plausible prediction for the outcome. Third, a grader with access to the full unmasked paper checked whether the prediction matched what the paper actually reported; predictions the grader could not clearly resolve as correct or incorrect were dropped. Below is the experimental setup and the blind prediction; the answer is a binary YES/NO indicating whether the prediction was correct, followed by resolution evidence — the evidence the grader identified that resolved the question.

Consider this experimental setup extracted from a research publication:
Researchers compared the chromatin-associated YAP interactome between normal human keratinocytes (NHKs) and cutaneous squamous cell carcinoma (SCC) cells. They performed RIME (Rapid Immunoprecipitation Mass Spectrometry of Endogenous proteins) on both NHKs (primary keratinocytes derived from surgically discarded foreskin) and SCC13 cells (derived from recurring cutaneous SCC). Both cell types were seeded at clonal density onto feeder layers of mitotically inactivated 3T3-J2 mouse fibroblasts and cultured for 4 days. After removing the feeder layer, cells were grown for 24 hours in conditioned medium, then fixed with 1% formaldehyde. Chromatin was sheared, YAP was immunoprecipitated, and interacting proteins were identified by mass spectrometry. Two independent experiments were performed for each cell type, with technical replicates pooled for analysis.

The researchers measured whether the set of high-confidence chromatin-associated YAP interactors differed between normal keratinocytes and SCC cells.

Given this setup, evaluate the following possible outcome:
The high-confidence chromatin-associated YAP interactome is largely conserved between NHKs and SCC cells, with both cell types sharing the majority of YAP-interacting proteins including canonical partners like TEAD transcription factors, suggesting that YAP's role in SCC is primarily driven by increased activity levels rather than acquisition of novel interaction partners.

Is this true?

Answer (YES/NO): NO